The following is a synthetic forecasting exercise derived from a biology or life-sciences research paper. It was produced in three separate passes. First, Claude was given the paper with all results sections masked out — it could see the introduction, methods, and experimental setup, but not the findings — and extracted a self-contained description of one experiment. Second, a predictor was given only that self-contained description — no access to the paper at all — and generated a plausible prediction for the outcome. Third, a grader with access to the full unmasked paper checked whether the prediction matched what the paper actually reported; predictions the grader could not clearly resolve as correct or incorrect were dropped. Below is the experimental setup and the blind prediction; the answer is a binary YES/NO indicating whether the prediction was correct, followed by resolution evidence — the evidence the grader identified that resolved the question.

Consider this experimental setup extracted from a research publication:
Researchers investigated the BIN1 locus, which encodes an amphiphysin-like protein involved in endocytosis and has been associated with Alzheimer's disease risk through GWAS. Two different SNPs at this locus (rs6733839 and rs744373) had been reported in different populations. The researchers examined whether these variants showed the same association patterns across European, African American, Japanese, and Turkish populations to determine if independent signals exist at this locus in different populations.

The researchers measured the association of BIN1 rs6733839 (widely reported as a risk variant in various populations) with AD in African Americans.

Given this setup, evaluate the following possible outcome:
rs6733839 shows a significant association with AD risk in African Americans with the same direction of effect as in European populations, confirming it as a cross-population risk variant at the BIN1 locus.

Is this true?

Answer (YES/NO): NO